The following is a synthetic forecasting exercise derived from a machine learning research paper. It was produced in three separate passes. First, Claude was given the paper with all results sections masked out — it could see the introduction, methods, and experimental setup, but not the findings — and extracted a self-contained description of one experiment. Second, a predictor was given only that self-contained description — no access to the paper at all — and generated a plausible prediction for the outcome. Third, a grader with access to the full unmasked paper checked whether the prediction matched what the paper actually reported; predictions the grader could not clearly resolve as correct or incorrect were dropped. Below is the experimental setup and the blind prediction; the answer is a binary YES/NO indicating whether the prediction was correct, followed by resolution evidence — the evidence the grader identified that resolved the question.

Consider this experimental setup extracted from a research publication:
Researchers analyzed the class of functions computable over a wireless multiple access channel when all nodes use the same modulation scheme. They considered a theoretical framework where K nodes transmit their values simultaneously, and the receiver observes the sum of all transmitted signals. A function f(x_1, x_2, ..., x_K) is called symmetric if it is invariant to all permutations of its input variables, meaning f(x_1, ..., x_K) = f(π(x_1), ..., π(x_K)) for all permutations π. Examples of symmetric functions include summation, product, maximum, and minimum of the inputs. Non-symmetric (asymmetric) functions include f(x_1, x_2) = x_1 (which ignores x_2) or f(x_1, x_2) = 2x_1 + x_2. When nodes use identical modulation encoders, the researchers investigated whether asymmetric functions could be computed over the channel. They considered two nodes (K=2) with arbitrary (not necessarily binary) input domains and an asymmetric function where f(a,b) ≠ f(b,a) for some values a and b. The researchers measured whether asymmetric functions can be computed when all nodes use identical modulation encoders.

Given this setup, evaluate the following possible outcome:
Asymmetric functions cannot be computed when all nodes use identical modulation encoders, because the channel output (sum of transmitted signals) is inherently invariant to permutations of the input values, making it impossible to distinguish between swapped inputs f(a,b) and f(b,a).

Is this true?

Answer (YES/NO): YES